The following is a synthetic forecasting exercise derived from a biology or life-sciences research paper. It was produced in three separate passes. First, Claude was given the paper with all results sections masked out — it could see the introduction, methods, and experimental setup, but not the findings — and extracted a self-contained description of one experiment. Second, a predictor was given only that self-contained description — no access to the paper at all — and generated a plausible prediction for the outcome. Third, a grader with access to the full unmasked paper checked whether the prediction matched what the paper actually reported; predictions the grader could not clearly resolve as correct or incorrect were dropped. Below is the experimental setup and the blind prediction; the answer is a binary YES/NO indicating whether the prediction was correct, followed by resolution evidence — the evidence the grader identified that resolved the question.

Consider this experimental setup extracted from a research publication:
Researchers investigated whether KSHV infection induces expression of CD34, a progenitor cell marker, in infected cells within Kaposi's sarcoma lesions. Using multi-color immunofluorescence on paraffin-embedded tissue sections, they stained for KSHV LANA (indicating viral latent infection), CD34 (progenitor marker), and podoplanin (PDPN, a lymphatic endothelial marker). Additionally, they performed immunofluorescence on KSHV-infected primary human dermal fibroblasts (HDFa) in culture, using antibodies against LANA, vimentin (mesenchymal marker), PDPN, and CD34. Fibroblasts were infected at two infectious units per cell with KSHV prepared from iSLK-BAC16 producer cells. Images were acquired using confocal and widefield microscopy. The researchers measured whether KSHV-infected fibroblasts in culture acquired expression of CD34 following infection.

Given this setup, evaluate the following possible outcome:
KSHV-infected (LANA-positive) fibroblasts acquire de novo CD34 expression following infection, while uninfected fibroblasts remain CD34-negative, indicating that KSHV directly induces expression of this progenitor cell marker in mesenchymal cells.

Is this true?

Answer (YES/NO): YES